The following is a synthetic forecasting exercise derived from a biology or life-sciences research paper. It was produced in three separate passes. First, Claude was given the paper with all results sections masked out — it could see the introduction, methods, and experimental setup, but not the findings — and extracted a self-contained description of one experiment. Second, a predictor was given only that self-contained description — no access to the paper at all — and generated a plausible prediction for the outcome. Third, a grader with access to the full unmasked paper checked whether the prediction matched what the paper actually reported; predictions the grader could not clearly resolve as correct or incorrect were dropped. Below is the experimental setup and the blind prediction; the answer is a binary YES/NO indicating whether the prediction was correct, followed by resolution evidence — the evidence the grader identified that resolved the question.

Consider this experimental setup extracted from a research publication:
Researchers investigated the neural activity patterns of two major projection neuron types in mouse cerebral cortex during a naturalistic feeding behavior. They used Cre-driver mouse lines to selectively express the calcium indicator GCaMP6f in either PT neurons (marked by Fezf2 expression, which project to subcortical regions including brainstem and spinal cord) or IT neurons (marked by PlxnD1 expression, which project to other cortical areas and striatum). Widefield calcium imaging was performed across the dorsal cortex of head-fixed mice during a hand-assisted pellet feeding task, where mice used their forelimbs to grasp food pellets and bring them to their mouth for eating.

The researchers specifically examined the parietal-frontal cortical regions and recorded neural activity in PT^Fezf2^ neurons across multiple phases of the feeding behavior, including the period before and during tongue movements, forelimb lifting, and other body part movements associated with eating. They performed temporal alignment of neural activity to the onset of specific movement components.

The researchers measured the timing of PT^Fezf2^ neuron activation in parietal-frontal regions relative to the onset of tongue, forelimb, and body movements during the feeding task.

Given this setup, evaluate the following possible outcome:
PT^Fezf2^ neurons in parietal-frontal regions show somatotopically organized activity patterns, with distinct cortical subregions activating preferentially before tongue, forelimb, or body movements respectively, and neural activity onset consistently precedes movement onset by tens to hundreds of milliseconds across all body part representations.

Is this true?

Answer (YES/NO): NO